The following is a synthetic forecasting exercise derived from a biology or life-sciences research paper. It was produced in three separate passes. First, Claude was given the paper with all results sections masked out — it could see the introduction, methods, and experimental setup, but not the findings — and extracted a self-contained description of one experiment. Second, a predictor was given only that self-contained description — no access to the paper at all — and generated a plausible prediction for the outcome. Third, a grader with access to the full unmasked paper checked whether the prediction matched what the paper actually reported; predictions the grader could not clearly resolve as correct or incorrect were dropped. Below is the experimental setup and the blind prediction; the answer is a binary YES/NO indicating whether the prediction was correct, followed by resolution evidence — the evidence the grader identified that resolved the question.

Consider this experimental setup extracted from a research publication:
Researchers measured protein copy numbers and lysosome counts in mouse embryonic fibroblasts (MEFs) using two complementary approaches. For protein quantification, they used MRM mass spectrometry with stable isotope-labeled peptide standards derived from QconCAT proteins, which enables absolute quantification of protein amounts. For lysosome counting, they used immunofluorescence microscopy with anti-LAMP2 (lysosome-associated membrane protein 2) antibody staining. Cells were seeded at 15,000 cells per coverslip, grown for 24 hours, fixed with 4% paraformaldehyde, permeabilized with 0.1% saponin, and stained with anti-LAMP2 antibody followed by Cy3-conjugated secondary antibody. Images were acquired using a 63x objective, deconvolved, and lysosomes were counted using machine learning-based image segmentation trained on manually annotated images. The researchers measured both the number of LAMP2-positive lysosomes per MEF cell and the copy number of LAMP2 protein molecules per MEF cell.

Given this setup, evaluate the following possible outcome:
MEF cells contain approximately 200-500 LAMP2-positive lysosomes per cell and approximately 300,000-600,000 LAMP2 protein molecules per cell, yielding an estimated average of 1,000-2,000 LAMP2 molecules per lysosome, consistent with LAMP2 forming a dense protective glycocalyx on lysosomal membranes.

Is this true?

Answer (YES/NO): NO